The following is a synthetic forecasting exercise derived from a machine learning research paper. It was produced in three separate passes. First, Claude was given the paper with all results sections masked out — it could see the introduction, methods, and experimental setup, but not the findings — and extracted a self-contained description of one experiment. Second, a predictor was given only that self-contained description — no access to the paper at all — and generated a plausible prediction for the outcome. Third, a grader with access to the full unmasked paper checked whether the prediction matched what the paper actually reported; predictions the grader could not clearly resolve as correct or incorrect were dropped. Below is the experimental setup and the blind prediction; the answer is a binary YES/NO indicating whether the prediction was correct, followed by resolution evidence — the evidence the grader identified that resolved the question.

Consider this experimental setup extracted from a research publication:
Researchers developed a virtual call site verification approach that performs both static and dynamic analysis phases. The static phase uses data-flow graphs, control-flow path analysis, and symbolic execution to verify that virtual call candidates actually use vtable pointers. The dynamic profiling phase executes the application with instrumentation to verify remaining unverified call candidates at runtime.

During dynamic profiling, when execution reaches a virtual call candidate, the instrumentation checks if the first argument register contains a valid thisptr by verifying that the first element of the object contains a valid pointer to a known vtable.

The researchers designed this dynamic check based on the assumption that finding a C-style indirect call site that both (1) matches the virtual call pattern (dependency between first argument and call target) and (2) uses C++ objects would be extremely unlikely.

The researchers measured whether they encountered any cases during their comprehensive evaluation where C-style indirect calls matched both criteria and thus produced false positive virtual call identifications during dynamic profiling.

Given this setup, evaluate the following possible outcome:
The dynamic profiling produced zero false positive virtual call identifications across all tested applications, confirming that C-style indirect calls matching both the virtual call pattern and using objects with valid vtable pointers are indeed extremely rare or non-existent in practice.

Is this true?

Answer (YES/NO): YES